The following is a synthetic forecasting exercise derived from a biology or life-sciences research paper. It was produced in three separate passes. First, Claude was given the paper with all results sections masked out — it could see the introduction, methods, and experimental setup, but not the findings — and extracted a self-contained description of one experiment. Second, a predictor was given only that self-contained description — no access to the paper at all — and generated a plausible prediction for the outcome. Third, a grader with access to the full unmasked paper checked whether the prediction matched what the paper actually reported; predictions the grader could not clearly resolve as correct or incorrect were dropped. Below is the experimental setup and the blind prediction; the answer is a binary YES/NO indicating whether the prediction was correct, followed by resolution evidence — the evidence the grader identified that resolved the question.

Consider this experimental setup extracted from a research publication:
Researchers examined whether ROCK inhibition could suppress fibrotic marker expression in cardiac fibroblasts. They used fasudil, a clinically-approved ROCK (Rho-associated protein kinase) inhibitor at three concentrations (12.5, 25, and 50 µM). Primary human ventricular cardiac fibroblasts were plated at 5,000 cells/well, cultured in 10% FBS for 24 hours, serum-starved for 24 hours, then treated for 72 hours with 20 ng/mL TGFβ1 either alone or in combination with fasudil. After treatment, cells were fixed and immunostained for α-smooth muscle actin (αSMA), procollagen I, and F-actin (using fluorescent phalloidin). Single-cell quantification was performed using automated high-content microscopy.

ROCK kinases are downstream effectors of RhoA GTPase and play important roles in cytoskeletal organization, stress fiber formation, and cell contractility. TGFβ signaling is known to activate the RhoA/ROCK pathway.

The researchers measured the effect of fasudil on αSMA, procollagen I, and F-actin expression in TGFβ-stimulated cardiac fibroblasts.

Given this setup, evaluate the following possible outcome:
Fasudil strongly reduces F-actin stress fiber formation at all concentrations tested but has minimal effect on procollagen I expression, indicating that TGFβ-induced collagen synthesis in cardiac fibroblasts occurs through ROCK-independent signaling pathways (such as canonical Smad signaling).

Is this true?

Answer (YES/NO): NO